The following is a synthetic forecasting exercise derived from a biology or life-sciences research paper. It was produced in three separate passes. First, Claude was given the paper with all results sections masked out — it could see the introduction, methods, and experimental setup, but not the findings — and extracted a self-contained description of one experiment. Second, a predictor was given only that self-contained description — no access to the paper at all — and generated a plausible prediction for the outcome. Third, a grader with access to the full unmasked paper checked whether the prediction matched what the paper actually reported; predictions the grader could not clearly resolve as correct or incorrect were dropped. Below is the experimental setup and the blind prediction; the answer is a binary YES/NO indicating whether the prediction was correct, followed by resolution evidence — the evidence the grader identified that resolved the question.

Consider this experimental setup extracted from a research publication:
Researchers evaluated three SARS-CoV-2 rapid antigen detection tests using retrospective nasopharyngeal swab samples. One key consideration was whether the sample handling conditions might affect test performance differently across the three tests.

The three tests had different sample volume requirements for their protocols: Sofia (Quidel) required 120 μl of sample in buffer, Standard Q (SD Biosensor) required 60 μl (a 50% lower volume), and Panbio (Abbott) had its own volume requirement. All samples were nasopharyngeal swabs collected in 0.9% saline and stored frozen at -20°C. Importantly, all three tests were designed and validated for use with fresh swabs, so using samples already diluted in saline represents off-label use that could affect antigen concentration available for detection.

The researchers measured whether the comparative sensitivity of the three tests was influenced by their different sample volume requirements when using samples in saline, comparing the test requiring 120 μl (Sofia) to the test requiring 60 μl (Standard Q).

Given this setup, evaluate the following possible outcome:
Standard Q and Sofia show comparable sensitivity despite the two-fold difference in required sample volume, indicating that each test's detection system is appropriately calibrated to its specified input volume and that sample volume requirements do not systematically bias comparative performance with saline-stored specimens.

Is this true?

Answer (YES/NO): YES